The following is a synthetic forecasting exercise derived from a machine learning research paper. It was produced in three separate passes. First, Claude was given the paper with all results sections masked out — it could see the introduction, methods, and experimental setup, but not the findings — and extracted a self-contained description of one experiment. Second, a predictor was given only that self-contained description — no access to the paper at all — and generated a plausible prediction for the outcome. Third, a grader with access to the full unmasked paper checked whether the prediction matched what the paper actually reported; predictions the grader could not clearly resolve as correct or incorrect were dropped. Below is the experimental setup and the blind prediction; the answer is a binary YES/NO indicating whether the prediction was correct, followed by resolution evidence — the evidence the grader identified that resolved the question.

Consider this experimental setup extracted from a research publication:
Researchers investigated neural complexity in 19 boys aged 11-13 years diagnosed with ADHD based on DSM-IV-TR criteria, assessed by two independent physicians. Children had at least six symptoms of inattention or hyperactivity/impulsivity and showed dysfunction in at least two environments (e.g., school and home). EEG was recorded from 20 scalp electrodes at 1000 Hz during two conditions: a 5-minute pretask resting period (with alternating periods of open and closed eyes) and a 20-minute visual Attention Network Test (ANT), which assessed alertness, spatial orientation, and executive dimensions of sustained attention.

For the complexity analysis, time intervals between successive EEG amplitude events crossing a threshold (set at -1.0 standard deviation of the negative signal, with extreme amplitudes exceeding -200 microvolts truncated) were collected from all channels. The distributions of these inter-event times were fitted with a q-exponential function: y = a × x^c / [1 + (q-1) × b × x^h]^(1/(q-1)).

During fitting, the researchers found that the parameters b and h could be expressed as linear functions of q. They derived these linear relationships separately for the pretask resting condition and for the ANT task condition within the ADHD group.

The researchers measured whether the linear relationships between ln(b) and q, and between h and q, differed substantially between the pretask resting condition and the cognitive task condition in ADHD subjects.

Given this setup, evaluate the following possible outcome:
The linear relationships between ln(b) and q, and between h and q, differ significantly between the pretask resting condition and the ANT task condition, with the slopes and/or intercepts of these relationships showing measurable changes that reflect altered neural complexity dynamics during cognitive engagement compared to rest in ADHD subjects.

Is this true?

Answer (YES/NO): NO